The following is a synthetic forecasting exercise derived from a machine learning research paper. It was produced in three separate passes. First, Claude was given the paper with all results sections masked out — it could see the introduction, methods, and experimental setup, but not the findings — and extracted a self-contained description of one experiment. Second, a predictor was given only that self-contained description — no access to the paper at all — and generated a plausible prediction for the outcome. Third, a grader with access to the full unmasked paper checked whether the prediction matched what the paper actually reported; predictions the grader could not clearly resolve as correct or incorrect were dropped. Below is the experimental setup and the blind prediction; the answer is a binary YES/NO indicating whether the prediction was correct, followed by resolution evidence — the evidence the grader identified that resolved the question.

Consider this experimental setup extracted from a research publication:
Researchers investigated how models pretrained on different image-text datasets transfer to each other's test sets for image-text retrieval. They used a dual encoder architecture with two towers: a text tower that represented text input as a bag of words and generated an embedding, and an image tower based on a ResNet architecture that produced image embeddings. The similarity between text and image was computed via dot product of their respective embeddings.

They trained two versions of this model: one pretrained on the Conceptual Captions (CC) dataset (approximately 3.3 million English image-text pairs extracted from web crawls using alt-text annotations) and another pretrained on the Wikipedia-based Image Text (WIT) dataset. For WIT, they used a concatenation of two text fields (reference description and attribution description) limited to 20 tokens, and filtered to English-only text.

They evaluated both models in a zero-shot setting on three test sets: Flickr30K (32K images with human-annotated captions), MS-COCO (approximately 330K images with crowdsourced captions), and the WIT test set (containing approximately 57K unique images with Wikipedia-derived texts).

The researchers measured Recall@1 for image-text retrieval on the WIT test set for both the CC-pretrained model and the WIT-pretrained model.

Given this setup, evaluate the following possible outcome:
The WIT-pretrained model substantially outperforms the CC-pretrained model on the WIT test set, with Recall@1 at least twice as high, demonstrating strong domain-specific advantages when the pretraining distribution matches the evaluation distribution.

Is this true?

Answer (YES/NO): YES